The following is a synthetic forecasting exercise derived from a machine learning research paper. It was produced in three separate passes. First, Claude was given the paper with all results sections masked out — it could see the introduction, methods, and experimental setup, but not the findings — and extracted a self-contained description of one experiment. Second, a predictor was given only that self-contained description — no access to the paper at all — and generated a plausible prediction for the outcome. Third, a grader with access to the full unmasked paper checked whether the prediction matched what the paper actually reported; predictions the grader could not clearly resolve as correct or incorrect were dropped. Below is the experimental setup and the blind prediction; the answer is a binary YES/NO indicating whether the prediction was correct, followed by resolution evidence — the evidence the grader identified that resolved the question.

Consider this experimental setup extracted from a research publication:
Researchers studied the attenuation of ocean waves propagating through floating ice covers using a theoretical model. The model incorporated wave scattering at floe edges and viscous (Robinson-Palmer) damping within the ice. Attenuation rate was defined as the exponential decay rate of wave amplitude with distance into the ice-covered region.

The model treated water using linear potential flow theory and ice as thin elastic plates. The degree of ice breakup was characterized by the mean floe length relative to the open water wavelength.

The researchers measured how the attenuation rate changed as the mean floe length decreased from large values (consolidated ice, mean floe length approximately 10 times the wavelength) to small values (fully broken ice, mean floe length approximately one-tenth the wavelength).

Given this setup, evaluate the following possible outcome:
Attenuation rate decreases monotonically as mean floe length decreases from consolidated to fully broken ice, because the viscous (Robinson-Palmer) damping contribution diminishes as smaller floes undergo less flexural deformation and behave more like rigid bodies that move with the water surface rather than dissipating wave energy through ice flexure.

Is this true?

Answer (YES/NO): NO